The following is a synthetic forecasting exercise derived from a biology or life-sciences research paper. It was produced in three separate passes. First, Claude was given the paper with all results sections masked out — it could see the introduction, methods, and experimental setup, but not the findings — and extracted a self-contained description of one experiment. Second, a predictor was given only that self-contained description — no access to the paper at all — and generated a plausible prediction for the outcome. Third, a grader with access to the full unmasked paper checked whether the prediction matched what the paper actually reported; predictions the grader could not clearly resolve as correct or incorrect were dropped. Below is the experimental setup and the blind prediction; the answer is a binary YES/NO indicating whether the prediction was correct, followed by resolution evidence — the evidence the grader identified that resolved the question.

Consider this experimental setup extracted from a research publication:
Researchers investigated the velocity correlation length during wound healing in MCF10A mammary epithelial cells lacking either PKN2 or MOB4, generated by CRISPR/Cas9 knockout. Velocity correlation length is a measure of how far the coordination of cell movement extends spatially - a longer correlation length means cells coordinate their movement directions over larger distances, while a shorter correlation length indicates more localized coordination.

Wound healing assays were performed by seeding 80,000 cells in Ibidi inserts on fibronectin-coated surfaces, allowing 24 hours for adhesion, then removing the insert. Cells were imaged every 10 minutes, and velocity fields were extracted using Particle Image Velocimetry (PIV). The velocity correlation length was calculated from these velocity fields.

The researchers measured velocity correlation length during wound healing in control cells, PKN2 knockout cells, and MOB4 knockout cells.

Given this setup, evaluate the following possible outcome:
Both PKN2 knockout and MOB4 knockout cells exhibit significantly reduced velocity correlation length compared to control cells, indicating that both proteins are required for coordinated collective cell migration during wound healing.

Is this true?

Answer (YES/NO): NO